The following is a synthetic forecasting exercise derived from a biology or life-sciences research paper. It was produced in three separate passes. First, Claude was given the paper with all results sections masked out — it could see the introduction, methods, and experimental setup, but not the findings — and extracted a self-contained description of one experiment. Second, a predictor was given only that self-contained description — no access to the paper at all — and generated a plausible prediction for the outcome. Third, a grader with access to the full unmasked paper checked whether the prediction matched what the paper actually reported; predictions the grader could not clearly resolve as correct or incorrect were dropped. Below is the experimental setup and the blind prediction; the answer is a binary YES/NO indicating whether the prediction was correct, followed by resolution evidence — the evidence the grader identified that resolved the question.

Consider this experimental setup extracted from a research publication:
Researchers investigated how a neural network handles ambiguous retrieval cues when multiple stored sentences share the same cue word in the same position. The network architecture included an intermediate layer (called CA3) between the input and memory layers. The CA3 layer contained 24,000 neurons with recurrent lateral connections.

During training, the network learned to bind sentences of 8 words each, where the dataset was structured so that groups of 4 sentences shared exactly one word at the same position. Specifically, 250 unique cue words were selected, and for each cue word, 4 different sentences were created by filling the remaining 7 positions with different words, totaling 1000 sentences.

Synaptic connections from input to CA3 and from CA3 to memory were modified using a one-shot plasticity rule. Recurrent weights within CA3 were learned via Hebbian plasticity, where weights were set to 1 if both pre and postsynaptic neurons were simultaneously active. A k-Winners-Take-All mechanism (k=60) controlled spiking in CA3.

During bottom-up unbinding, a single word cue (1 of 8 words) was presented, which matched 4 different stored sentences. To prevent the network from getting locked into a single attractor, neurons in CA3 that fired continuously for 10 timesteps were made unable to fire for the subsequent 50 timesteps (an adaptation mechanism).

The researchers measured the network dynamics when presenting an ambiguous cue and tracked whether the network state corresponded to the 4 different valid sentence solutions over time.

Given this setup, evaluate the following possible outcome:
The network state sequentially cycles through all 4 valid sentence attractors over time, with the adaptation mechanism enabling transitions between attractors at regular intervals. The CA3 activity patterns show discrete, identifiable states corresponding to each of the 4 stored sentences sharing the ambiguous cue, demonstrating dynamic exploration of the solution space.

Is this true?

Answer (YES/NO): YES